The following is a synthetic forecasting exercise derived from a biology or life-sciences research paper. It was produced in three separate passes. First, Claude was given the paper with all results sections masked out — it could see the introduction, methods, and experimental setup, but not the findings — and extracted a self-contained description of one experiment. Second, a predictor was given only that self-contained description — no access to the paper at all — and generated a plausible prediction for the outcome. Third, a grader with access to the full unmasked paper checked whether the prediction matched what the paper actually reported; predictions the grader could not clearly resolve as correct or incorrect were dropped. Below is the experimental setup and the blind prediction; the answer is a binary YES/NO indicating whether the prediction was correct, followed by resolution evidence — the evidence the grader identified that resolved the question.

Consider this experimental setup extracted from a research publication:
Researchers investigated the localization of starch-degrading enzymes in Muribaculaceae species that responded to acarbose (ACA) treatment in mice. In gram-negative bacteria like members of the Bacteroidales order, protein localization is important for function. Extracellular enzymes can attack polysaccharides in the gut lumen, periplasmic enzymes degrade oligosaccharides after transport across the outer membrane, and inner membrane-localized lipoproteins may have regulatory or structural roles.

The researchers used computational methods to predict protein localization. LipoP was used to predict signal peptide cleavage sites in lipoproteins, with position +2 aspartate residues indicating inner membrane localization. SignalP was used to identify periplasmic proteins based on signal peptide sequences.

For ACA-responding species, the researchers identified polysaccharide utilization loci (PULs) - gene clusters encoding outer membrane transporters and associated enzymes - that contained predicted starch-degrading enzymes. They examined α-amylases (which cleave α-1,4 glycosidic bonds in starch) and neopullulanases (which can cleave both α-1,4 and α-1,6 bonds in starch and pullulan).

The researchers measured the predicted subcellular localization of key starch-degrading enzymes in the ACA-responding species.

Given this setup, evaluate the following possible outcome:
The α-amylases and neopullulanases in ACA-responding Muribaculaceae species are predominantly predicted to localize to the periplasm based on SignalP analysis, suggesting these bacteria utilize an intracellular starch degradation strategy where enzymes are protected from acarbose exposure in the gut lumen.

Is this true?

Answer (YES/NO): NO